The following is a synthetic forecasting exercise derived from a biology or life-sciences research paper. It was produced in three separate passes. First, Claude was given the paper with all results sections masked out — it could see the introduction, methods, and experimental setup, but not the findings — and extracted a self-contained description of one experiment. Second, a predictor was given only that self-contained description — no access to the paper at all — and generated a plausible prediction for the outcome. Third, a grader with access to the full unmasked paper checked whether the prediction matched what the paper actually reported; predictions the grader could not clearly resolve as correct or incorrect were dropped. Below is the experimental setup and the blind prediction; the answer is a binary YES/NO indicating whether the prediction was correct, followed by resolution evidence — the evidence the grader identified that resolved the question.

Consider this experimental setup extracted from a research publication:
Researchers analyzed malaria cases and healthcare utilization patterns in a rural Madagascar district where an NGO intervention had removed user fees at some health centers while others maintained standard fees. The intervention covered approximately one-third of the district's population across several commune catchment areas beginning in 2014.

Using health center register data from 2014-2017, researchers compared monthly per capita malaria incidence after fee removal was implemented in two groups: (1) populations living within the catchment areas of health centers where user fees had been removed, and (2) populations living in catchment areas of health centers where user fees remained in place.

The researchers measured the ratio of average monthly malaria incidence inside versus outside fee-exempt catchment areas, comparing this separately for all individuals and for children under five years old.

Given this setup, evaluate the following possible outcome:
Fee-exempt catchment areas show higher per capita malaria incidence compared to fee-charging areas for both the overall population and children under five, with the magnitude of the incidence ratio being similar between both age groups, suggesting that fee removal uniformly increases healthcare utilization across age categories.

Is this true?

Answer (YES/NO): NO